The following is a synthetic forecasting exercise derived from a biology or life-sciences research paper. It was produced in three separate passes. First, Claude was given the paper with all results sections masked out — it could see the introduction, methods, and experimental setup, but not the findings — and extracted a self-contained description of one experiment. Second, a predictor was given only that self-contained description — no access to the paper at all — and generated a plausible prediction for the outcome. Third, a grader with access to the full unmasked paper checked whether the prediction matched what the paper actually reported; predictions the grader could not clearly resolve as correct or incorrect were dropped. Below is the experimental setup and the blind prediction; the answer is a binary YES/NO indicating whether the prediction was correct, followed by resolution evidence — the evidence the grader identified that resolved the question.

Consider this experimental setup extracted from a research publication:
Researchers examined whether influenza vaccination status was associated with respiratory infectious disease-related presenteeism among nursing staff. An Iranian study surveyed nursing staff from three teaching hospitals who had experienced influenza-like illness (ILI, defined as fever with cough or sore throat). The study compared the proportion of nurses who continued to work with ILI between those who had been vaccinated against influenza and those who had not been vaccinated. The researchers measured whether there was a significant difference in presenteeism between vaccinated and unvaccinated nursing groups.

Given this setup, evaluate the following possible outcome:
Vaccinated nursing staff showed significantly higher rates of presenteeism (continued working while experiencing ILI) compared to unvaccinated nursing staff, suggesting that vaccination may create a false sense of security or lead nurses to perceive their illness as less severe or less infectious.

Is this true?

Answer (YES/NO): NO